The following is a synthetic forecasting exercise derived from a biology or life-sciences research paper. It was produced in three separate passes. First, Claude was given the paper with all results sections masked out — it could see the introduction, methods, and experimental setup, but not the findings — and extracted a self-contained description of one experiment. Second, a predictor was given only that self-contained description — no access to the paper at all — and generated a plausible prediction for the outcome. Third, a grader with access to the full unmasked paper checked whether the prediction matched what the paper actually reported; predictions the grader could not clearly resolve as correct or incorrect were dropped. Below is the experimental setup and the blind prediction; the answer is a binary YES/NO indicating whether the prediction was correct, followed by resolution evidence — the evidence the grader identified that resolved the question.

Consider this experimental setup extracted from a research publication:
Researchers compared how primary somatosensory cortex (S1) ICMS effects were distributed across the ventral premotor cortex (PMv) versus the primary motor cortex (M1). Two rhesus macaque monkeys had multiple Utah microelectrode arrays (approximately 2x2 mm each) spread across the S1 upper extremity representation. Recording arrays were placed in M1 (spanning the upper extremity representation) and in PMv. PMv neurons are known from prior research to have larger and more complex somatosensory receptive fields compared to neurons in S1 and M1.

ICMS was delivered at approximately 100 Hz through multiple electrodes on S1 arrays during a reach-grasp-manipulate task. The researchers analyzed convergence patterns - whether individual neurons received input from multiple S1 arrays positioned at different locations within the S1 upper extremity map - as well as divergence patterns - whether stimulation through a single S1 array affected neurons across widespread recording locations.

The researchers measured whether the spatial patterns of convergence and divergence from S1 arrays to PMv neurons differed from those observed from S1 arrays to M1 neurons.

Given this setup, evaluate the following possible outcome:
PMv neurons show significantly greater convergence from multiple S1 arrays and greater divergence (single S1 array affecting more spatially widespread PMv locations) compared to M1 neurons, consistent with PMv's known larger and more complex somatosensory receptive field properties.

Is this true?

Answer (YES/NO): NO